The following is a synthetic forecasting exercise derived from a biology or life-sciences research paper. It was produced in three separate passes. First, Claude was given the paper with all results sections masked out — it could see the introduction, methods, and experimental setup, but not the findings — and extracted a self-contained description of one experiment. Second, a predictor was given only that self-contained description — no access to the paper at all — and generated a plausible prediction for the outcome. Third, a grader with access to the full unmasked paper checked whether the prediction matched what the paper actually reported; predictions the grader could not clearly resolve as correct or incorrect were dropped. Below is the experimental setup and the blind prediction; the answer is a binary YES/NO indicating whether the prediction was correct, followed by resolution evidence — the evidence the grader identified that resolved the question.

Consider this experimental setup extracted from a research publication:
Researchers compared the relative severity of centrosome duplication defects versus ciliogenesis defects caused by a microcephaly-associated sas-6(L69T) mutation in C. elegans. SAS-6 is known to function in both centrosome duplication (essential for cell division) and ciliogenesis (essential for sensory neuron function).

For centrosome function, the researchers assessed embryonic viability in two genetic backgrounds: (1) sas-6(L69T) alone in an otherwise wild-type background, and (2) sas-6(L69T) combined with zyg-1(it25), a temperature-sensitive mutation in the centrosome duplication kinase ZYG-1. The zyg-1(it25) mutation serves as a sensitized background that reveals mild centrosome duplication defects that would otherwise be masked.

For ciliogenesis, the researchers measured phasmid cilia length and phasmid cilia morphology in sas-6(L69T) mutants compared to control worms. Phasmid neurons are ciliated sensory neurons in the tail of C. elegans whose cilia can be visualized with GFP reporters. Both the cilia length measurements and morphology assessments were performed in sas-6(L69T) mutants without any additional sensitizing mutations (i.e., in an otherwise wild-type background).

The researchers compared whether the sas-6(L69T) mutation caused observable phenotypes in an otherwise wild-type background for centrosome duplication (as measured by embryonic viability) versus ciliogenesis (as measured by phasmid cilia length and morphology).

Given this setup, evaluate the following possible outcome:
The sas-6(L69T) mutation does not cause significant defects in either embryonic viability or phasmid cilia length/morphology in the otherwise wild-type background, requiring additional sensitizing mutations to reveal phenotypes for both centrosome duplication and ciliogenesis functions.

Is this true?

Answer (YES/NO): NO